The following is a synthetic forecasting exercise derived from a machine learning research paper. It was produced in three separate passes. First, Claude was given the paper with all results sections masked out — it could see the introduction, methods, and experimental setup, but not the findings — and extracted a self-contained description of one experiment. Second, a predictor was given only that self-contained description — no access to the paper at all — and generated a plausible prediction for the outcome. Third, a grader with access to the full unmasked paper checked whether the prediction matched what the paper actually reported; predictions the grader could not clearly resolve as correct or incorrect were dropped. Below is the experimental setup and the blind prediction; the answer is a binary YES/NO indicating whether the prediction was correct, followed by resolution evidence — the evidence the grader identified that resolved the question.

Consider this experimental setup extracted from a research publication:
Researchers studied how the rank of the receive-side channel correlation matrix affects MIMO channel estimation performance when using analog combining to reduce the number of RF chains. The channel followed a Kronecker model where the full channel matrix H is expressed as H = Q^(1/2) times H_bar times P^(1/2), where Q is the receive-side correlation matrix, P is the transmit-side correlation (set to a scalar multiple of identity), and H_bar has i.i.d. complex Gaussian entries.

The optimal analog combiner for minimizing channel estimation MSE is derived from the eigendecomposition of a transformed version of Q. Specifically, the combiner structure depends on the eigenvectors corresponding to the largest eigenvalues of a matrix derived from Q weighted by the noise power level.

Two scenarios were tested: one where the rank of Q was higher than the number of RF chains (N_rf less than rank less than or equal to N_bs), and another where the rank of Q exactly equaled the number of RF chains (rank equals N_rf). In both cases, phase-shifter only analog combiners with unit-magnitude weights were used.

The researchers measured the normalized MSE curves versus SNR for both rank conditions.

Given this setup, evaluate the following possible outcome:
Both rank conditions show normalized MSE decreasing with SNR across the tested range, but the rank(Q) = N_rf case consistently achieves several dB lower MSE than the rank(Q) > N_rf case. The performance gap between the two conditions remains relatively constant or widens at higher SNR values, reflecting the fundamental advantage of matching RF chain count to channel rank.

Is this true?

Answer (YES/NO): NO